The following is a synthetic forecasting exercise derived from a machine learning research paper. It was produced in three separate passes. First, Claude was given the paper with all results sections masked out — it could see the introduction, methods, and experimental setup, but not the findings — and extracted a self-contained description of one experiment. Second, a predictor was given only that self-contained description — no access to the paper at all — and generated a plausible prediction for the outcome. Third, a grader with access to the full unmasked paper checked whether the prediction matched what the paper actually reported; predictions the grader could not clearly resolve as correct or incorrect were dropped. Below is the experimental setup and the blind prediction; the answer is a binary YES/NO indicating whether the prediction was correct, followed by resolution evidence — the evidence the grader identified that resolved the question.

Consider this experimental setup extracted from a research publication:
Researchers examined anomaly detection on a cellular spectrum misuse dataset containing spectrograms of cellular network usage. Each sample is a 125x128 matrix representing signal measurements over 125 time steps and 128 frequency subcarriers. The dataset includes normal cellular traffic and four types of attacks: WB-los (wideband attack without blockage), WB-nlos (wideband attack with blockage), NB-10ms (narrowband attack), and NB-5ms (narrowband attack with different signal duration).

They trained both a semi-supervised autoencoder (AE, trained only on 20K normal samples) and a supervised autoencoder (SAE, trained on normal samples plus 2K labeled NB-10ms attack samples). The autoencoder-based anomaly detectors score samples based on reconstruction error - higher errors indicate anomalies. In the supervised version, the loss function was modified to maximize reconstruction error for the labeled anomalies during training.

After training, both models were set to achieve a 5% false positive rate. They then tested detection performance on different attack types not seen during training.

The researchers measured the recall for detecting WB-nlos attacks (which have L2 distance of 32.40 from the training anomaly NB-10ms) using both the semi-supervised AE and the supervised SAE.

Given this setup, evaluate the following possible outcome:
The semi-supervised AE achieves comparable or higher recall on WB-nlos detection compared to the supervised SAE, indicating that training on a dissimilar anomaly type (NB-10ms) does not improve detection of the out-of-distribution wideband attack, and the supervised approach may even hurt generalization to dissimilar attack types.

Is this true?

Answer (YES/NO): YES